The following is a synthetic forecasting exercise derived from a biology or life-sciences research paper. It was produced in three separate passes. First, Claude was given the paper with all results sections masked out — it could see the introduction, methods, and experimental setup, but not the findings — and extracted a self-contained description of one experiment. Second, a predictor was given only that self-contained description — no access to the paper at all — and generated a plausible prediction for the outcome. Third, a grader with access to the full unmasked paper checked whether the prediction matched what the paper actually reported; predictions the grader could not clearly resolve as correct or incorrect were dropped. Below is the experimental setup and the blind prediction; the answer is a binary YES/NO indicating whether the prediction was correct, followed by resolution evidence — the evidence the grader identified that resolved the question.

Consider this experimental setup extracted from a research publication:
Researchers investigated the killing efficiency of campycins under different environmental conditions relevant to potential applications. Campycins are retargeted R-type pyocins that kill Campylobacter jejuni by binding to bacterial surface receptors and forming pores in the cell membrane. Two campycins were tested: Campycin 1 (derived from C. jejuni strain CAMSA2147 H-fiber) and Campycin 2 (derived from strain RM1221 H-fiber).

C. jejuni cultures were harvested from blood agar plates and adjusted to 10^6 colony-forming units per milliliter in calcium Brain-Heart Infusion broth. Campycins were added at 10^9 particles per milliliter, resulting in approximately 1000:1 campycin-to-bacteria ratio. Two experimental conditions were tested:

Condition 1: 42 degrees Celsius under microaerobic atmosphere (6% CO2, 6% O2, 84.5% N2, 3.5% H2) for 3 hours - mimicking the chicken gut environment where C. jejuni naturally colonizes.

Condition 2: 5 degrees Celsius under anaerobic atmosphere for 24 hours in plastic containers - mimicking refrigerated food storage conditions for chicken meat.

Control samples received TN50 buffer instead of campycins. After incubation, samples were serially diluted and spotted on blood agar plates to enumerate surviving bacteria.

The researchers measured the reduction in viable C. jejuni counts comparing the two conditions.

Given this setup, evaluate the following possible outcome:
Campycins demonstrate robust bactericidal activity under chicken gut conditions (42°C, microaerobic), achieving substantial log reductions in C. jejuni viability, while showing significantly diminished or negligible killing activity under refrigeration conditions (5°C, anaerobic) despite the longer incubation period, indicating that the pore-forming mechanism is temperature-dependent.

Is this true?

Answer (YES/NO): YES